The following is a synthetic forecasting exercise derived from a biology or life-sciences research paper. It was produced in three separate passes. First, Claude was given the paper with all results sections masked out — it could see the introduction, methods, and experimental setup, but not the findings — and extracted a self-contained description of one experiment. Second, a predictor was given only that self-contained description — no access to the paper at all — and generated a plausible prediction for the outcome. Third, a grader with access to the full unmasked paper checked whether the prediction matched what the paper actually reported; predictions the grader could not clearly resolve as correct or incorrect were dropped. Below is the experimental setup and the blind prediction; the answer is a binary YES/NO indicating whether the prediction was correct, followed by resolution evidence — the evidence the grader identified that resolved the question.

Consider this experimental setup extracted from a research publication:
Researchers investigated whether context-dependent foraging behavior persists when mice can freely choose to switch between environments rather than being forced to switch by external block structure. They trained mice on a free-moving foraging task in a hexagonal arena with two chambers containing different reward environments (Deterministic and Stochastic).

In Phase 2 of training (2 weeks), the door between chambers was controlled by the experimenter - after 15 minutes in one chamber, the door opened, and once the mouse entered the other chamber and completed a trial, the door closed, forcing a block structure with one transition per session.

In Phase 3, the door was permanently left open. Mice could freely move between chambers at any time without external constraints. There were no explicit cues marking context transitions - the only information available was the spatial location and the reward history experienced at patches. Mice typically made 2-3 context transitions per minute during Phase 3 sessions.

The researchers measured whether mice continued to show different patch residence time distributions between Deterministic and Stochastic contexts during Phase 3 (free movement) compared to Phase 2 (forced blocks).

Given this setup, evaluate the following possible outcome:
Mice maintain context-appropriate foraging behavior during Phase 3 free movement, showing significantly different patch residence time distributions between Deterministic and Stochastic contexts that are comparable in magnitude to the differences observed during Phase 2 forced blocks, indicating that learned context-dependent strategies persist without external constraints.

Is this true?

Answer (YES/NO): YES